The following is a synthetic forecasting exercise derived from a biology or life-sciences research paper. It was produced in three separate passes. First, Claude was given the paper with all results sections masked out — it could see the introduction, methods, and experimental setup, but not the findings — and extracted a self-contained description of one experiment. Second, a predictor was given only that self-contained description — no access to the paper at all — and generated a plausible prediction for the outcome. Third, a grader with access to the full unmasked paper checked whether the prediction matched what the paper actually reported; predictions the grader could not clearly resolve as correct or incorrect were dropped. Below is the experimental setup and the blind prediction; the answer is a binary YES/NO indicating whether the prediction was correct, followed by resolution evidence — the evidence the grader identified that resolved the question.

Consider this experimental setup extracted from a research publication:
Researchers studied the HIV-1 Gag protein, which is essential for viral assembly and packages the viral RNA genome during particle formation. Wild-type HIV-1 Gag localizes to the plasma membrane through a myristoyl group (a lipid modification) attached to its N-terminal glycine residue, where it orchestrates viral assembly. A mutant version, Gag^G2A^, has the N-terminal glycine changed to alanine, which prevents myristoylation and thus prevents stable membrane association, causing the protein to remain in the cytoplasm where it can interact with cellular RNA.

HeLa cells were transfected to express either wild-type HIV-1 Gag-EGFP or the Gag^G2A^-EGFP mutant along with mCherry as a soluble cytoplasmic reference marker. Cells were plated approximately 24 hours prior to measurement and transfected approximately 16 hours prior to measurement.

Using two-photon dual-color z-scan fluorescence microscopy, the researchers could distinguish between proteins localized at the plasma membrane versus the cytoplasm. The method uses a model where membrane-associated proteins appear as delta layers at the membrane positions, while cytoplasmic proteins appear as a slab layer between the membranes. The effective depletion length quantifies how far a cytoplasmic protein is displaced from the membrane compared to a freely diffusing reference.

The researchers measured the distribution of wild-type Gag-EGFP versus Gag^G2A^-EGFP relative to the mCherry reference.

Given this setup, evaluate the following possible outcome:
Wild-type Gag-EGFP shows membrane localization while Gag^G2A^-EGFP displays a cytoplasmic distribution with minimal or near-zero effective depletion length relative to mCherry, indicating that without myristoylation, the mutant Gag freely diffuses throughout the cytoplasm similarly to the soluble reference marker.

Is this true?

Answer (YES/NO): NO